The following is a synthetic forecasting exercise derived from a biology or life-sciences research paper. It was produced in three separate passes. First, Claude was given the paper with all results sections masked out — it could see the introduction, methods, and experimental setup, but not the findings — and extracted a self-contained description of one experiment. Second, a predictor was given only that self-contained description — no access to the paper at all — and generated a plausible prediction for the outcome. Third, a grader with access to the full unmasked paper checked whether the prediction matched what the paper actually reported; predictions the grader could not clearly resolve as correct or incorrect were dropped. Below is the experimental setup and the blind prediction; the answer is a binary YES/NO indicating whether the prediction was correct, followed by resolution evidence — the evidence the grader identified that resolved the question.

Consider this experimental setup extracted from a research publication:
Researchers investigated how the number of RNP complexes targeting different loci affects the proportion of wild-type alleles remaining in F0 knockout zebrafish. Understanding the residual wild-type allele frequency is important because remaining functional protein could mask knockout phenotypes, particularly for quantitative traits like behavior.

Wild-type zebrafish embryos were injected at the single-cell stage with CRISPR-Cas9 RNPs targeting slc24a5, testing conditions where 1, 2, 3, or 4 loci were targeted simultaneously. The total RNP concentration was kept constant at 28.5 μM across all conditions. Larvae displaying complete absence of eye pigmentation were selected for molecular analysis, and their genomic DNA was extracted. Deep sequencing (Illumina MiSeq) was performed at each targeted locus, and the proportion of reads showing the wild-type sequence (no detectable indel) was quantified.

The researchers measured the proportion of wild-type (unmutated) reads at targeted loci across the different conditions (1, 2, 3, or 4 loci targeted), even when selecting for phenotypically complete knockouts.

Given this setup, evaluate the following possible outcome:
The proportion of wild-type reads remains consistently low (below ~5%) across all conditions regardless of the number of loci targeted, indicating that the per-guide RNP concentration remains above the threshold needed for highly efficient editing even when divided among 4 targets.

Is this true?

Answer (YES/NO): NO